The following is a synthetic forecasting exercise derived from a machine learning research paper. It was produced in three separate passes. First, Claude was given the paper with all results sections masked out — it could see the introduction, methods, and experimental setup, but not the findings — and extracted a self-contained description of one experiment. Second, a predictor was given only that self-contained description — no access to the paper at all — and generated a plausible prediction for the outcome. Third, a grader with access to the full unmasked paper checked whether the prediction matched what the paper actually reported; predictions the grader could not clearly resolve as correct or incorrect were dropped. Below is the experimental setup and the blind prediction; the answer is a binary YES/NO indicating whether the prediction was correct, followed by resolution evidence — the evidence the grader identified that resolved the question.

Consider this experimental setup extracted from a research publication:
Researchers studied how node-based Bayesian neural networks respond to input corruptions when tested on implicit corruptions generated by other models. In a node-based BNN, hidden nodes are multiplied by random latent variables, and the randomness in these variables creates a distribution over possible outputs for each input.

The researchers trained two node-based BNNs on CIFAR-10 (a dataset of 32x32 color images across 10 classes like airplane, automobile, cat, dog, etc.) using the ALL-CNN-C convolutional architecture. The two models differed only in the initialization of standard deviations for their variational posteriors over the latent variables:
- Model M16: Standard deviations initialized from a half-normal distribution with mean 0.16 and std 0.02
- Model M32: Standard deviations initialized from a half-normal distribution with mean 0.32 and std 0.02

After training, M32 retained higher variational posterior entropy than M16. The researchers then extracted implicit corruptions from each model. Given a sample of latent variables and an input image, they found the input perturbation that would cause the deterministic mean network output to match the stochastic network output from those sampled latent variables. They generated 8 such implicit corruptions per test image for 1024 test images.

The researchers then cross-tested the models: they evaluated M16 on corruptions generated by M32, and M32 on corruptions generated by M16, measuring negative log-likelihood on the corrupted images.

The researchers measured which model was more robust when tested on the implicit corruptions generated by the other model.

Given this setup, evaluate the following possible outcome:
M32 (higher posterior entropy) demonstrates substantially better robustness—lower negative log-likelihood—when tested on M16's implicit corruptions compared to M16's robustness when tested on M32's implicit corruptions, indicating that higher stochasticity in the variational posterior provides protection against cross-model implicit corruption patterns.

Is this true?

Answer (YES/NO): YES